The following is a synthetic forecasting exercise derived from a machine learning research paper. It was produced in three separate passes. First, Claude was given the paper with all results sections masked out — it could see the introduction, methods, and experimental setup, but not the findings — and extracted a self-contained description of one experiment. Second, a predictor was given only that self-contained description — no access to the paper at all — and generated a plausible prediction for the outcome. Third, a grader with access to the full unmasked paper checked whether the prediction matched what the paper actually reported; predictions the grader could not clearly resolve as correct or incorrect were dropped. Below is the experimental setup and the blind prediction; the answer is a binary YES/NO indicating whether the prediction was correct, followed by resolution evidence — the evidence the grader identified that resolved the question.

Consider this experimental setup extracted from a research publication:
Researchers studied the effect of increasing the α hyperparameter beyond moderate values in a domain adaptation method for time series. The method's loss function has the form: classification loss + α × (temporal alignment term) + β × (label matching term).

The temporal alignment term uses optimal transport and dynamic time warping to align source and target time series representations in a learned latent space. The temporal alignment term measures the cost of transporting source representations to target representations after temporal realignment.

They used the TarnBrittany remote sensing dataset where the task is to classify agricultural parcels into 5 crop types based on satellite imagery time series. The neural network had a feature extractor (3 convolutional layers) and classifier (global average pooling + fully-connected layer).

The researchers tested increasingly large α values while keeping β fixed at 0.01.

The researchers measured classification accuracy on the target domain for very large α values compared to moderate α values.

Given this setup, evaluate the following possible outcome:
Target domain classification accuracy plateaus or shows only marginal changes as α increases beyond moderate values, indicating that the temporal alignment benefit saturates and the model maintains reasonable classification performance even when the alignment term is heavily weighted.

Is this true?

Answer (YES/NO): NO